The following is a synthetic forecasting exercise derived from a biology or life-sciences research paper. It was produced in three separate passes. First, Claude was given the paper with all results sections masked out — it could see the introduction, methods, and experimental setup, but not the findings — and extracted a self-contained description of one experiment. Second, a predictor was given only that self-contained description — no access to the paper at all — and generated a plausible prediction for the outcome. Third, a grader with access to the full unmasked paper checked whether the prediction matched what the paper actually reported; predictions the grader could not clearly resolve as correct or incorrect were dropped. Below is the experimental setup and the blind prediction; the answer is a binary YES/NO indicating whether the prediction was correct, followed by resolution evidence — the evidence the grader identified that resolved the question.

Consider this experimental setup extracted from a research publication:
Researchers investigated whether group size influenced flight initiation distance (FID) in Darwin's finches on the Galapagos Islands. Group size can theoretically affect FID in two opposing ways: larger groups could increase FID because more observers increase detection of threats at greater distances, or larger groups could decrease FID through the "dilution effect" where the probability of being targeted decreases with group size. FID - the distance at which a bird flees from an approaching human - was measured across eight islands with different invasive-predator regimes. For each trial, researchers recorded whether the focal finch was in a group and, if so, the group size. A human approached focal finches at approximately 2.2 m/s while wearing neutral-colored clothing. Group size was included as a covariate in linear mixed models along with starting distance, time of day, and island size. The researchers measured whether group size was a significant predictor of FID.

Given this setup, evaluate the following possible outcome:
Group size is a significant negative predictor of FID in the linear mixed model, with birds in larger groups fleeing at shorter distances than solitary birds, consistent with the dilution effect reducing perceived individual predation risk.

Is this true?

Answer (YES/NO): NO